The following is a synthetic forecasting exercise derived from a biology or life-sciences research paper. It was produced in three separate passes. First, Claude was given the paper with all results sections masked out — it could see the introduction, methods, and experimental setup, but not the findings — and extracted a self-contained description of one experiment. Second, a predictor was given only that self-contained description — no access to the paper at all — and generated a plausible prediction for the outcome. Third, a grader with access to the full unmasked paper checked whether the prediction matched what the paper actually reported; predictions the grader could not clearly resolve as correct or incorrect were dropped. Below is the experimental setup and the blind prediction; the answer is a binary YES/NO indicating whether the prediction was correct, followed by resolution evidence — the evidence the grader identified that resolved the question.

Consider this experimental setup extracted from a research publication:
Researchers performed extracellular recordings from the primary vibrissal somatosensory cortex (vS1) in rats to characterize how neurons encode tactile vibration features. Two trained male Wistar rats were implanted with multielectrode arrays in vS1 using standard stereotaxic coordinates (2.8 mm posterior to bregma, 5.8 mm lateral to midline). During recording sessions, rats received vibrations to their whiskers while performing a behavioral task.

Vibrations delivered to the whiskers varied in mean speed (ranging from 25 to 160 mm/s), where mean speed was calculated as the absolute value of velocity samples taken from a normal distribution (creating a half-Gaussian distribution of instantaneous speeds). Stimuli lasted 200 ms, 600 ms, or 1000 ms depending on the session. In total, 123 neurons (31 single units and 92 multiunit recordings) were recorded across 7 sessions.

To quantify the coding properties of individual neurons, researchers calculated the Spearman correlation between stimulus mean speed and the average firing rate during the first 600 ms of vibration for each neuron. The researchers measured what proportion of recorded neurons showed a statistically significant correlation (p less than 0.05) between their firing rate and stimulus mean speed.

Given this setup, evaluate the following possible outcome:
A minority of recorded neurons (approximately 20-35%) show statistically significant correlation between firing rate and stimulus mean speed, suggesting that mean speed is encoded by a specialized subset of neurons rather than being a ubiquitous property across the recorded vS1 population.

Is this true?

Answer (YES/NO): NO